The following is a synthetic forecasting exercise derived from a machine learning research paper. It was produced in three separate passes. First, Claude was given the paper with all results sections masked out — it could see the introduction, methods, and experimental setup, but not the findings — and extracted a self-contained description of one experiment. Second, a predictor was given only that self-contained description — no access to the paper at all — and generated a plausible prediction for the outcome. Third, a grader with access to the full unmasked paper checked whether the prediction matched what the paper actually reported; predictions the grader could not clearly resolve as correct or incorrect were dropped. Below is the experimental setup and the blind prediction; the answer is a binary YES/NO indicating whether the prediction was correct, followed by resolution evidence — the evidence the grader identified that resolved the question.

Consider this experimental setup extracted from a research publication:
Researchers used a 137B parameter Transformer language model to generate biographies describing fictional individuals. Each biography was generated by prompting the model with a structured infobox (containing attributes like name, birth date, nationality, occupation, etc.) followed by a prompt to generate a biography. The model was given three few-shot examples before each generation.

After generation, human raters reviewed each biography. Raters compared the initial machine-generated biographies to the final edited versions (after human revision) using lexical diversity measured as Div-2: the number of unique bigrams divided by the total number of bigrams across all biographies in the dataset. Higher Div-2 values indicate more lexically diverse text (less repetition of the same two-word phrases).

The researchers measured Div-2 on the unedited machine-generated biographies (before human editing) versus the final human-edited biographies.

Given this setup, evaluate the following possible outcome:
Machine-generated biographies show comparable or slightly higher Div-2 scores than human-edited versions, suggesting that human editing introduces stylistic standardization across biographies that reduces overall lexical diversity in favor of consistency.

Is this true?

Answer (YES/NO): NO